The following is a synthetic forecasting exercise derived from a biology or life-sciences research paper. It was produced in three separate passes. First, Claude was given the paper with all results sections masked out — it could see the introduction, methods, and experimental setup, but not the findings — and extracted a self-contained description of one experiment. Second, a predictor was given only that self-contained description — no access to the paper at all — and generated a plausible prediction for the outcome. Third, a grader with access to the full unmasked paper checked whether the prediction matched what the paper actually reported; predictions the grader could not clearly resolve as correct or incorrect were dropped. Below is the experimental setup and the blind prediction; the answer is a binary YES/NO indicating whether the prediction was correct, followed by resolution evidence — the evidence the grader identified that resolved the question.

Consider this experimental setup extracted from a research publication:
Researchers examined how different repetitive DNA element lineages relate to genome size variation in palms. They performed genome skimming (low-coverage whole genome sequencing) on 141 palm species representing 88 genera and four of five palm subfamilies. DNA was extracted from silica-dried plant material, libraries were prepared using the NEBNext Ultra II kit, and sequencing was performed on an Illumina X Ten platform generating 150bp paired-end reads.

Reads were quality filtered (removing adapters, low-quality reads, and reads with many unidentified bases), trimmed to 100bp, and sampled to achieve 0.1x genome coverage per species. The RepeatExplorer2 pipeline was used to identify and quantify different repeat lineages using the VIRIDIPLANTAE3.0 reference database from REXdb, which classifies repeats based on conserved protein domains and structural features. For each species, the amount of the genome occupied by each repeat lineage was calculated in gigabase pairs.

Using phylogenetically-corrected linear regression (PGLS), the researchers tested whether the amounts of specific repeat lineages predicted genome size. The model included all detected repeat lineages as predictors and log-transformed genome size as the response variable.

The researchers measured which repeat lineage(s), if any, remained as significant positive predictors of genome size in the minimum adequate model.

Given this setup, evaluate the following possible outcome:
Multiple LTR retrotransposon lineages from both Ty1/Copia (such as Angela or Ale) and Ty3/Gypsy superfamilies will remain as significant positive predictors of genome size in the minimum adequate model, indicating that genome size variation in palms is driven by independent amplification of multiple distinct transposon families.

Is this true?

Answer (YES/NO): YES